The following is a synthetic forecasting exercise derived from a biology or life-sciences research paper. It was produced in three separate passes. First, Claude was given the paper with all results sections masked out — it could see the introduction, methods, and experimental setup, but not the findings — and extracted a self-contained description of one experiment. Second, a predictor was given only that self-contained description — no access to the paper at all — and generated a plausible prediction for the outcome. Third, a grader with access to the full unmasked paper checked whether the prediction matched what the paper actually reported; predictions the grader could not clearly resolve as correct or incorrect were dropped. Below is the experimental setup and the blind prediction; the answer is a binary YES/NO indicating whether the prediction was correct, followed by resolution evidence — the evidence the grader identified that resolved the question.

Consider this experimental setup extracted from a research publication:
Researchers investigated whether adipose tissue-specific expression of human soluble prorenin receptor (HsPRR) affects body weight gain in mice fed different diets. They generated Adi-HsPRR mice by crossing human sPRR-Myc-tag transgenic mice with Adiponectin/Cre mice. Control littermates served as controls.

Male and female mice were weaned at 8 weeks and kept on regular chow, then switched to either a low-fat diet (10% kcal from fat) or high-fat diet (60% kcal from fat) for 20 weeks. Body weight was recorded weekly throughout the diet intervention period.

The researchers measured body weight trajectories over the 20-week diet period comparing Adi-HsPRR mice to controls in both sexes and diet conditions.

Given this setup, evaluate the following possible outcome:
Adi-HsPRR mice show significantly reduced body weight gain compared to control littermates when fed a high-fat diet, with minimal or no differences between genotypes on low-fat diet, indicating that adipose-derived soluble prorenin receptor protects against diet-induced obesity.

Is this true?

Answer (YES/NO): NO